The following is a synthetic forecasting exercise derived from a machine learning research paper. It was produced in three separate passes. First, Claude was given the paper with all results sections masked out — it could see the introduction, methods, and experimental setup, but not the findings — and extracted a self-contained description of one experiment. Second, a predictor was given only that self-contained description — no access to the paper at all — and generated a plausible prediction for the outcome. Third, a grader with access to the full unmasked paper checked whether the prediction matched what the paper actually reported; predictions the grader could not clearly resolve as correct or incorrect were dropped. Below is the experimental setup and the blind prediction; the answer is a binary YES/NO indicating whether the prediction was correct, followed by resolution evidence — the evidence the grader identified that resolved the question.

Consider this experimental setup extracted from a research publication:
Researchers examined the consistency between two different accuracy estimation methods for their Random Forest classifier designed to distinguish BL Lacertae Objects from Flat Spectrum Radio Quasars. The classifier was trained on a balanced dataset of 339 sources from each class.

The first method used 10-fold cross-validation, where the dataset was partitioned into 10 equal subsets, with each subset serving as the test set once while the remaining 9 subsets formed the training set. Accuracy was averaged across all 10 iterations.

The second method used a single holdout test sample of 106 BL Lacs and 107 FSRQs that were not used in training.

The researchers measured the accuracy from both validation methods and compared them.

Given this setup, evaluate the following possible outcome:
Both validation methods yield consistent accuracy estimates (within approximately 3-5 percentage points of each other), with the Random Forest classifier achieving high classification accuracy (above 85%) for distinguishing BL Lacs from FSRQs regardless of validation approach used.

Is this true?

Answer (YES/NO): YES